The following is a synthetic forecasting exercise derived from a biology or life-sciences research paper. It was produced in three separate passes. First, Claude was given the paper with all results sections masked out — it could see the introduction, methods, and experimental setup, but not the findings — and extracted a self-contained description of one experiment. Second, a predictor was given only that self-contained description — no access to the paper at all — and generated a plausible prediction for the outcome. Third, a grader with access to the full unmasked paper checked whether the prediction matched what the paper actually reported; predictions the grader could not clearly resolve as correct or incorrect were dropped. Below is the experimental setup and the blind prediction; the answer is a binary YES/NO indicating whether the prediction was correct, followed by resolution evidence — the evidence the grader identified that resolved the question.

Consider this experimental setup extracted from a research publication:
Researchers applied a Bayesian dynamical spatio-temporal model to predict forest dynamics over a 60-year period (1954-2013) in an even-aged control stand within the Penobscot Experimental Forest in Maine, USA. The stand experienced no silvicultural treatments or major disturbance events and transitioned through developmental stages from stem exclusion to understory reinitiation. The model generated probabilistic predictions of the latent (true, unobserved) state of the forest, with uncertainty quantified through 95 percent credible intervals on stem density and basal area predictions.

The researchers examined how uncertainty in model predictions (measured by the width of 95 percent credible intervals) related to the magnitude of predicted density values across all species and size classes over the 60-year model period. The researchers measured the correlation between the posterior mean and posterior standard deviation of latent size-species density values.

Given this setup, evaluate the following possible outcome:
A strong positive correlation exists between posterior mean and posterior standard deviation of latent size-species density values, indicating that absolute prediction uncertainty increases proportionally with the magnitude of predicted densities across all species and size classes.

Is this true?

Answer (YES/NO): YES